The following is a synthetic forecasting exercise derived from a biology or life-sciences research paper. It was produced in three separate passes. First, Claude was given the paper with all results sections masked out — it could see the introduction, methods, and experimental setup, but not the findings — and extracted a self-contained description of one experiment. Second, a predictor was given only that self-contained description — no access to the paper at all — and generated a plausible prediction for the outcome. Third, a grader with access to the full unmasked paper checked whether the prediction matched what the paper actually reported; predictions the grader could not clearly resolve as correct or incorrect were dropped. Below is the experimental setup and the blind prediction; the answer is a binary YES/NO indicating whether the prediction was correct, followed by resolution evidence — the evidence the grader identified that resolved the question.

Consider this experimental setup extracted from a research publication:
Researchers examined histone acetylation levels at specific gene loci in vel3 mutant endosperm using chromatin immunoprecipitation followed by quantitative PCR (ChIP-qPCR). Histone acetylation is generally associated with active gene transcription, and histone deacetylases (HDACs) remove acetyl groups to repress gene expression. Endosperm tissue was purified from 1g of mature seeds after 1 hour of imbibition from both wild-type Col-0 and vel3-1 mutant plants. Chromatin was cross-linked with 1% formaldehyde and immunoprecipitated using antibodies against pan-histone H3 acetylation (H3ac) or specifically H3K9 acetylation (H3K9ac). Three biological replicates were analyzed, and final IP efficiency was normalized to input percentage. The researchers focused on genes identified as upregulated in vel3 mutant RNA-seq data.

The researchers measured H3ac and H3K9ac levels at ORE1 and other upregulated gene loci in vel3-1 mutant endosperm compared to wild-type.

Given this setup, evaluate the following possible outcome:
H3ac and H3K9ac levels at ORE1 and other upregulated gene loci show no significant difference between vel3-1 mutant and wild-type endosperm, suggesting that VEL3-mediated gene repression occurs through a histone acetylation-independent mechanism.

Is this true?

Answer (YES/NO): NO